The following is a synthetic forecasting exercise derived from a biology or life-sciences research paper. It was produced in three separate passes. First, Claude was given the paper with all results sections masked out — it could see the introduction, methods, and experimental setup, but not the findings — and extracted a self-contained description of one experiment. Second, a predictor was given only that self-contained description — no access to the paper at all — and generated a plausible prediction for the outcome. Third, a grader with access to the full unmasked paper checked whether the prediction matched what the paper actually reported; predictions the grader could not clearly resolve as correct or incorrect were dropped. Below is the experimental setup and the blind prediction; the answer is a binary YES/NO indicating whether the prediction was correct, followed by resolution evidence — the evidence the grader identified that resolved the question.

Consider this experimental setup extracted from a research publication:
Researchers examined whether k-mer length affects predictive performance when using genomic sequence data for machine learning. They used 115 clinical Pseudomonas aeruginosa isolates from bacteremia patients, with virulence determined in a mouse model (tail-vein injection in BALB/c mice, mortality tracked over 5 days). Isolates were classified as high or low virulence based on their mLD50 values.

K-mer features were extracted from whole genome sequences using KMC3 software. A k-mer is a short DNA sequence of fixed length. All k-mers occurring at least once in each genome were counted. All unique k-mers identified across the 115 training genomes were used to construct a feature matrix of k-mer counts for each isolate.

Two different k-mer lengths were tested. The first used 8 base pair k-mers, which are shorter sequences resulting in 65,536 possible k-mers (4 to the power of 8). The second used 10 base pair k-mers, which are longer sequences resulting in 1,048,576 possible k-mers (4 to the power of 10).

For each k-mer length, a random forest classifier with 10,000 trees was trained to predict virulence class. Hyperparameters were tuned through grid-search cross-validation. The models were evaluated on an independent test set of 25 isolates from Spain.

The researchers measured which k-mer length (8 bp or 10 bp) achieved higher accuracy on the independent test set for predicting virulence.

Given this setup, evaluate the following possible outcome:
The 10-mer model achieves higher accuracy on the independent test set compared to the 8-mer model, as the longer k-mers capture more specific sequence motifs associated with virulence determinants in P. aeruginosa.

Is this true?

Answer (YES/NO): YES